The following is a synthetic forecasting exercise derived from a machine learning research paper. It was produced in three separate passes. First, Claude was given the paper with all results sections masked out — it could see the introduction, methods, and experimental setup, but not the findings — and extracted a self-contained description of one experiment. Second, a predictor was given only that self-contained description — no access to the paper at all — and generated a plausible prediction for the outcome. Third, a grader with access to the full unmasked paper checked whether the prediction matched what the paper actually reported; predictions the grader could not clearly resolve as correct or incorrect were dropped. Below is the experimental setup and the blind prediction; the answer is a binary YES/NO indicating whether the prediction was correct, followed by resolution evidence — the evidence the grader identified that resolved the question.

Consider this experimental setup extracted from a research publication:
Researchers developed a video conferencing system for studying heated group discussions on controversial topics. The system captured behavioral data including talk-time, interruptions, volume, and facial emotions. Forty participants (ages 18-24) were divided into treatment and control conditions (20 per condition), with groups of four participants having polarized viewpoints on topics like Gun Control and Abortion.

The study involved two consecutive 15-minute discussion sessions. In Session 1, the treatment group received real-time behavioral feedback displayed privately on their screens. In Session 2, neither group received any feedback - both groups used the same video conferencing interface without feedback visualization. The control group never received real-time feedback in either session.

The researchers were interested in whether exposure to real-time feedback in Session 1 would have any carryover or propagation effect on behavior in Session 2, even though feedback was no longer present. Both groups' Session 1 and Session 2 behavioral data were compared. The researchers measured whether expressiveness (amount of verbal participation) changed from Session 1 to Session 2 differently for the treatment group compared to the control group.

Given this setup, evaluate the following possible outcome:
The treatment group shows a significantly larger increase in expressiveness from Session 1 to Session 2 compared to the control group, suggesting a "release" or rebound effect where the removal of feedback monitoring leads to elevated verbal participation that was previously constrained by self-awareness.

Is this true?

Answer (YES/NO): YES